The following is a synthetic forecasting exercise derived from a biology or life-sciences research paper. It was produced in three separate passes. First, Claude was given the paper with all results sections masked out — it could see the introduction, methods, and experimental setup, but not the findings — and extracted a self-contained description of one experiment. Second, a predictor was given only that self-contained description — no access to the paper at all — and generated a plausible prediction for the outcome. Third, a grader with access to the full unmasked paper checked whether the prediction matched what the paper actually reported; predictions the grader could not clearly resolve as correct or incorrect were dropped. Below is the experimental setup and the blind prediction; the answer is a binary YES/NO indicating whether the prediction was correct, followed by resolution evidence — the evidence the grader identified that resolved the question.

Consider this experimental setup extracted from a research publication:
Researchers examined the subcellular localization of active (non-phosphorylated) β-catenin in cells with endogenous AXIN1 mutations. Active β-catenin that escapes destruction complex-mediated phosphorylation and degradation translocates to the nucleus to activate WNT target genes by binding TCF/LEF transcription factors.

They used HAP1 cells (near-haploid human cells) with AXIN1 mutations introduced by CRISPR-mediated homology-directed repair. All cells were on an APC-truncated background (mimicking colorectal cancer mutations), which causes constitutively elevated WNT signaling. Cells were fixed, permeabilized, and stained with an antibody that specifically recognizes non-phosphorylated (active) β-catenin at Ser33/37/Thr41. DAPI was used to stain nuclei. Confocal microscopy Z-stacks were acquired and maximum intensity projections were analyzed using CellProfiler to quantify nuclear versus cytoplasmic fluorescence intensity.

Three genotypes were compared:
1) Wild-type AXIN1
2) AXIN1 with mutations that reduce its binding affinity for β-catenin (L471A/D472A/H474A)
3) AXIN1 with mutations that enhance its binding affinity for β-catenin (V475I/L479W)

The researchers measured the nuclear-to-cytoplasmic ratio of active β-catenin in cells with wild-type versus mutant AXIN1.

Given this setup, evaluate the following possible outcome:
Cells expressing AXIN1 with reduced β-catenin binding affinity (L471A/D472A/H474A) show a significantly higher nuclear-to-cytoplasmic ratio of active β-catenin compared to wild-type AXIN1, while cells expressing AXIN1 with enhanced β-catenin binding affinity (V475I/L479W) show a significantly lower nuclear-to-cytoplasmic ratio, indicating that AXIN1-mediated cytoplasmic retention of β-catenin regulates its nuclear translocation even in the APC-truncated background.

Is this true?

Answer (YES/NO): YES